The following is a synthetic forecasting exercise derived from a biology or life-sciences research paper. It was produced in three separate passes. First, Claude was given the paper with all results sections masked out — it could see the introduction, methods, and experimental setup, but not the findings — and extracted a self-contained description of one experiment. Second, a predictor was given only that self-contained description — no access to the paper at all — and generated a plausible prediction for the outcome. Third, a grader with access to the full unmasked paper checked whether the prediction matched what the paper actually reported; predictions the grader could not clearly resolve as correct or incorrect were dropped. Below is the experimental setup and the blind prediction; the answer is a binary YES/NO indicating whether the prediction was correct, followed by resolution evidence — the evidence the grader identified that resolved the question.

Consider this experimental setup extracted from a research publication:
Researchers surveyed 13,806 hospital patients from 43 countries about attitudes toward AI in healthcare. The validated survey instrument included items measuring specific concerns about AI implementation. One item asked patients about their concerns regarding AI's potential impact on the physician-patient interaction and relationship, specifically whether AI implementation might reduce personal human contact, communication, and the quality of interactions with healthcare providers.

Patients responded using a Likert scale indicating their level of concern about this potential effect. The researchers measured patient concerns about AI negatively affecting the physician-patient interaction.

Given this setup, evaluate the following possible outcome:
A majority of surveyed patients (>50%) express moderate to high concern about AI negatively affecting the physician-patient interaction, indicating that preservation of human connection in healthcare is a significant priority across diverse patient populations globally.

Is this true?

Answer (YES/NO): YES